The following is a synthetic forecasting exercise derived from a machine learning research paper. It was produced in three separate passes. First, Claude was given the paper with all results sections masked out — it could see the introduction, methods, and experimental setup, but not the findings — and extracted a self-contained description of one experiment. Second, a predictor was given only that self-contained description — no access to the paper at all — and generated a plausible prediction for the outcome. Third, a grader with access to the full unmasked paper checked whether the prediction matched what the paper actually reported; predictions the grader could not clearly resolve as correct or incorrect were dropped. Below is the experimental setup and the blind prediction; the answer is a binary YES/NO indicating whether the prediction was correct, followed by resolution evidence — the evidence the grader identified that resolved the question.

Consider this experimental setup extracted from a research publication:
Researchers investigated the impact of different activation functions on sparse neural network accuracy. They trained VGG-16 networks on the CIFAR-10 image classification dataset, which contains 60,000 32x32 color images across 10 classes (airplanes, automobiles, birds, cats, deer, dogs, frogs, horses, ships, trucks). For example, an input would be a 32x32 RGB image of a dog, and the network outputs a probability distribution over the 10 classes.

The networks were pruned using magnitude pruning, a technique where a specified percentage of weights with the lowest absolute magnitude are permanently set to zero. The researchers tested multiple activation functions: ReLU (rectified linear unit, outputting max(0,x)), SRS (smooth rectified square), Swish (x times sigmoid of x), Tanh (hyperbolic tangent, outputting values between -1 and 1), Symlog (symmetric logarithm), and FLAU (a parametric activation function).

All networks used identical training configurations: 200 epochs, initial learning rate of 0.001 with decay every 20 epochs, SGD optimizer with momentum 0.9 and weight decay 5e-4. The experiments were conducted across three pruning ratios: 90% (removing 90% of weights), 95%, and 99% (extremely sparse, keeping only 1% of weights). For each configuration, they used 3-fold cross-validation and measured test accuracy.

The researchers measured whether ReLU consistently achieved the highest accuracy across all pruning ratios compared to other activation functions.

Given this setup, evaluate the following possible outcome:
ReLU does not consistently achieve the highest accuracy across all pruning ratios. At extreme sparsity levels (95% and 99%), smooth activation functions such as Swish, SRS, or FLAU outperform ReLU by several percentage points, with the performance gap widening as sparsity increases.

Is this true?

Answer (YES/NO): YES